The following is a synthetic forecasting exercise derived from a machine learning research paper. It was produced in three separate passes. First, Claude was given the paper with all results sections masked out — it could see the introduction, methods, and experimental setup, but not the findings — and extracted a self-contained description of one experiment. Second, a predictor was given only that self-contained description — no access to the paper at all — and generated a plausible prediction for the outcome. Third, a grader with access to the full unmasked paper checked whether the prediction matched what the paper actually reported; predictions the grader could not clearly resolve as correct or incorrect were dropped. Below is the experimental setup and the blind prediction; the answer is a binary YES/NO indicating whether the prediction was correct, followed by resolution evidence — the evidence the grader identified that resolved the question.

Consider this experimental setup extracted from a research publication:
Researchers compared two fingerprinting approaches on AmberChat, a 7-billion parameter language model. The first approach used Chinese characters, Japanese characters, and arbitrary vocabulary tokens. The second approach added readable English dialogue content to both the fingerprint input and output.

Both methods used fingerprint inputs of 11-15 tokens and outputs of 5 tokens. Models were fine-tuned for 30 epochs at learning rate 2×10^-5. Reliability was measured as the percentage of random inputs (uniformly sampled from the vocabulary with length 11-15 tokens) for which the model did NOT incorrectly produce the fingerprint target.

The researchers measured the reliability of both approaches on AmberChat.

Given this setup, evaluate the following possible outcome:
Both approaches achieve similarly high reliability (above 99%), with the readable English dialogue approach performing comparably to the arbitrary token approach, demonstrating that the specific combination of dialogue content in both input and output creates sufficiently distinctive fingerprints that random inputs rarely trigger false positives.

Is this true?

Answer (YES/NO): NO